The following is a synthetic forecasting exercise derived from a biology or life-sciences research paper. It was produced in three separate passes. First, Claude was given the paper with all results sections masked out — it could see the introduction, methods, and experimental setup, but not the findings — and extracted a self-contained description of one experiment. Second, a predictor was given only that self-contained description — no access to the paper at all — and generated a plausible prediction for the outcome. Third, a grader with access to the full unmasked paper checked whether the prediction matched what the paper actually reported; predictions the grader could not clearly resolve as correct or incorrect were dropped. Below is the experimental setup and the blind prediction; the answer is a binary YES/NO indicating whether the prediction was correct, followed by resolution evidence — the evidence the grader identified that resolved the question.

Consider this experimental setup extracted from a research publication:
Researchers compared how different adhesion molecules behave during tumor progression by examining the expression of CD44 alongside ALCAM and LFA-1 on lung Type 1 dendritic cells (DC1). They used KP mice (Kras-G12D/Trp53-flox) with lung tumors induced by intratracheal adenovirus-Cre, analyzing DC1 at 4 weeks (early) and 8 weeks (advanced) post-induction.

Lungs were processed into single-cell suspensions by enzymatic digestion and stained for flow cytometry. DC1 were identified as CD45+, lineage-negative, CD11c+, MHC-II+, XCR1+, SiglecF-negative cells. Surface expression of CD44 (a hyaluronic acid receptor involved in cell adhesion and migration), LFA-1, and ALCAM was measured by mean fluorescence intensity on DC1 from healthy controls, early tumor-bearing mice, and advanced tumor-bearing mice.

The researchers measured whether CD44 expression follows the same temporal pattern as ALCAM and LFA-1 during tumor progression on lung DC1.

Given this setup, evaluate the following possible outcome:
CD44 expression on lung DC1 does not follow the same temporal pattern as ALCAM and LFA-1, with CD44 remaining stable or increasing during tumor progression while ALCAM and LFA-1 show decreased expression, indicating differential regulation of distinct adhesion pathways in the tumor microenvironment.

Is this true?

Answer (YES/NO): NO